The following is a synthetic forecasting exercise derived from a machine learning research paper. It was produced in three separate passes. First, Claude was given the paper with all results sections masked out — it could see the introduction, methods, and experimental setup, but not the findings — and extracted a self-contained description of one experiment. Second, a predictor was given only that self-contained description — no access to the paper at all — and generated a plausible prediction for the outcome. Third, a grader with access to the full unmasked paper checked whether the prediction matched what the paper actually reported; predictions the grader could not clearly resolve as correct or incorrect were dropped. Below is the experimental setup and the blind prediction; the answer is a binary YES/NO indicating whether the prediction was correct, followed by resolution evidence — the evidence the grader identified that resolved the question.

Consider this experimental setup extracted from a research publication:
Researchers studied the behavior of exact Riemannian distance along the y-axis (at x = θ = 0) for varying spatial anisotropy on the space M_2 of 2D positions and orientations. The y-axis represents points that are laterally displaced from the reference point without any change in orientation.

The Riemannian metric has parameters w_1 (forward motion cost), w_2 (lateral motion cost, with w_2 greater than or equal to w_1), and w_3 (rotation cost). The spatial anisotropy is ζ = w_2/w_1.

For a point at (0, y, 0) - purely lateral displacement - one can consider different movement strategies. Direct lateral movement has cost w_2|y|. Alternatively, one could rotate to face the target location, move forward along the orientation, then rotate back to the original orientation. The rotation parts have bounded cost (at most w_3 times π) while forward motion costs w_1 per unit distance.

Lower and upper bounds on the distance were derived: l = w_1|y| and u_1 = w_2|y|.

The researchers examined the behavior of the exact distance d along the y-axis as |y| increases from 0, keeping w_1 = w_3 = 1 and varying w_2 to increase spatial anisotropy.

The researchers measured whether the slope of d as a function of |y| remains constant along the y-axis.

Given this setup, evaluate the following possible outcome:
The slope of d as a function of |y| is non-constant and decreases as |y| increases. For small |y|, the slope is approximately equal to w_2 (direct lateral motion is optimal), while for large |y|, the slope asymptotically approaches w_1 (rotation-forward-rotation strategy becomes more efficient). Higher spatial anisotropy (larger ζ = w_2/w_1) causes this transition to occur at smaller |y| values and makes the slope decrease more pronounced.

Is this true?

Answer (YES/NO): YES